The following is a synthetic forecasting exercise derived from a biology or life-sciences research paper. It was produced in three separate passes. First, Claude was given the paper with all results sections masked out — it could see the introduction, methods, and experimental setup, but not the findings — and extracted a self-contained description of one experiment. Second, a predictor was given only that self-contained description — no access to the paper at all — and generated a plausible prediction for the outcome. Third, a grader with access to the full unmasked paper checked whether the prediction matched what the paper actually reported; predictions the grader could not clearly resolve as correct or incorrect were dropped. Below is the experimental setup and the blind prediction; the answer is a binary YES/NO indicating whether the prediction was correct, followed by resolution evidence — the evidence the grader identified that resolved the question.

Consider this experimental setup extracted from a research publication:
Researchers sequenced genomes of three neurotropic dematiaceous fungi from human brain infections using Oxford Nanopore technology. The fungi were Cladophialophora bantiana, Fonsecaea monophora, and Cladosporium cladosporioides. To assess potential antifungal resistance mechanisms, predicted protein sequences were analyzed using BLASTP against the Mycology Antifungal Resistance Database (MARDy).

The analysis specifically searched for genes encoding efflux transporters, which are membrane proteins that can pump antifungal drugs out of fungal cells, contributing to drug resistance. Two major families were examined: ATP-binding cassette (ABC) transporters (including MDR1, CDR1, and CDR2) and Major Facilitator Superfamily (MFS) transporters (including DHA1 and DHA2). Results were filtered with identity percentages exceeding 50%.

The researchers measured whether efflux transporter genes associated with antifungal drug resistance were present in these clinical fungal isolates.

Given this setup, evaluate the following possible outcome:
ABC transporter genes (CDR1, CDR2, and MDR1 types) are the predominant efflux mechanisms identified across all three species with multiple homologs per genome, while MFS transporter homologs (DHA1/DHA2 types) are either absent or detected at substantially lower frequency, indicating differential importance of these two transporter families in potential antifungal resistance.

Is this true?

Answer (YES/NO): NO